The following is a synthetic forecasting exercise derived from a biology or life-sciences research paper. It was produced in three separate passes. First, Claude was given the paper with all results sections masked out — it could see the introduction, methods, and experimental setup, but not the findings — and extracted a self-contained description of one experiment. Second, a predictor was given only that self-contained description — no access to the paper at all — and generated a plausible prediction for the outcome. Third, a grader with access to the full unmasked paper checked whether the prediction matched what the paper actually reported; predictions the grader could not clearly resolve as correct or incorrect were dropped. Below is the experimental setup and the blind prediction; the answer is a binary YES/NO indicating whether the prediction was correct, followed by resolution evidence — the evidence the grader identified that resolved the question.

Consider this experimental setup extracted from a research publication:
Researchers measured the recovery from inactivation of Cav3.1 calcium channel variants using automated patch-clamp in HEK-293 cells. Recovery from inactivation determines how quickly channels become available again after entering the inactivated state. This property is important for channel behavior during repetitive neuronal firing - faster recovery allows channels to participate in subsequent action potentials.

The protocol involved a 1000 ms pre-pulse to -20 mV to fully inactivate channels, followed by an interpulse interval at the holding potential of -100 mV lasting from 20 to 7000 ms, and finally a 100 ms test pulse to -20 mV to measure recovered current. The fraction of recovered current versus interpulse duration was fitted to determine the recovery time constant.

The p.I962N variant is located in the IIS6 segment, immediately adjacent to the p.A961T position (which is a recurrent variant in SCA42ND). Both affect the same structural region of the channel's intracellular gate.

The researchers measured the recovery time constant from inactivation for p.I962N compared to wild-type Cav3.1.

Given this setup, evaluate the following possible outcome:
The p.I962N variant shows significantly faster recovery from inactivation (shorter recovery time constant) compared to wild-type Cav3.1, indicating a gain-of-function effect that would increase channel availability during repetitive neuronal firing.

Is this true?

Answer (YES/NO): NO